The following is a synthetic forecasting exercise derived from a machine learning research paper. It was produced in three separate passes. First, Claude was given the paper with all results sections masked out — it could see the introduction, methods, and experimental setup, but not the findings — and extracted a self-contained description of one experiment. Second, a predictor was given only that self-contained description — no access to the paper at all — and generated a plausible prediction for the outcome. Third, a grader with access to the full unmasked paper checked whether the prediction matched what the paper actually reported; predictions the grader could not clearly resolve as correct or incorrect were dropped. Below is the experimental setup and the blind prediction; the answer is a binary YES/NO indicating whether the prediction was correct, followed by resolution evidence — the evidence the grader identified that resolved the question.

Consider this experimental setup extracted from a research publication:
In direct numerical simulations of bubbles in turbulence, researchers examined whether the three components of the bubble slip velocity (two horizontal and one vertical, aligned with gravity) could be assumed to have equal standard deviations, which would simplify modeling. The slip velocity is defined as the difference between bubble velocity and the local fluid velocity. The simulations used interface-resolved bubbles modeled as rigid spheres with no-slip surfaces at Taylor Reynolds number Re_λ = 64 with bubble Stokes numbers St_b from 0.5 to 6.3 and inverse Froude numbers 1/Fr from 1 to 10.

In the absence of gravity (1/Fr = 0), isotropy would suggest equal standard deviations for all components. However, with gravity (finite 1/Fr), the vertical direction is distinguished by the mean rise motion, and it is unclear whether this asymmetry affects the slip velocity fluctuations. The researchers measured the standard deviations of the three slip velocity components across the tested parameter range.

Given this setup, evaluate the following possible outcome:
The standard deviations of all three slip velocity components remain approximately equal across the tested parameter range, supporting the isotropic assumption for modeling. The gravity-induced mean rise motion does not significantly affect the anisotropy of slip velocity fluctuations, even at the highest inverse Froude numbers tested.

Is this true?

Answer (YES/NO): NO